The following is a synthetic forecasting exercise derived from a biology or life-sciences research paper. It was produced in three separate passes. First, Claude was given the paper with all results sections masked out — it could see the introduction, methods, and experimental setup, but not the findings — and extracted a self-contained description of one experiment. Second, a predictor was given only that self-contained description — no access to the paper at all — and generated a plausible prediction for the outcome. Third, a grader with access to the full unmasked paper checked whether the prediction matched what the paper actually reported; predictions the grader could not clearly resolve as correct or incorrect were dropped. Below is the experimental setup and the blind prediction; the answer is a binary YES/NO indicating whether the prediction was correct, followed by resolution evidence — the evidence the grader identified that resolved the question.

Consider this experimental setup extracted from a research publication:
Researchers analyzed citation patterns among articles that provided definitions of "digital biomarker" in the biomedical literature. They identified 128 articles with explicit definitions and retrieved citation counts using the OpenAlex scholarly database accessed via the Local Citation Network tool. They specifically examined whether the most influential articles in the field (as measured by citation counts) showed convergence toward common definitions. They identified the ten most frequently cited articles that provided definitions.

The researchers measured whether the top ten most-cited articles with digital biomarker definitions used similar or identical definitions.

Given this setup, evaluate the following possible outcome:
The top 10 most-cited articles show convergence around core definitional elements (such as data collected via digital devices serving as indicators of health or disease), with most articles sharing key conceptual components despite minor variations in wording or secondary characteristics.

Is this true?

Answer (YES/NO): NO